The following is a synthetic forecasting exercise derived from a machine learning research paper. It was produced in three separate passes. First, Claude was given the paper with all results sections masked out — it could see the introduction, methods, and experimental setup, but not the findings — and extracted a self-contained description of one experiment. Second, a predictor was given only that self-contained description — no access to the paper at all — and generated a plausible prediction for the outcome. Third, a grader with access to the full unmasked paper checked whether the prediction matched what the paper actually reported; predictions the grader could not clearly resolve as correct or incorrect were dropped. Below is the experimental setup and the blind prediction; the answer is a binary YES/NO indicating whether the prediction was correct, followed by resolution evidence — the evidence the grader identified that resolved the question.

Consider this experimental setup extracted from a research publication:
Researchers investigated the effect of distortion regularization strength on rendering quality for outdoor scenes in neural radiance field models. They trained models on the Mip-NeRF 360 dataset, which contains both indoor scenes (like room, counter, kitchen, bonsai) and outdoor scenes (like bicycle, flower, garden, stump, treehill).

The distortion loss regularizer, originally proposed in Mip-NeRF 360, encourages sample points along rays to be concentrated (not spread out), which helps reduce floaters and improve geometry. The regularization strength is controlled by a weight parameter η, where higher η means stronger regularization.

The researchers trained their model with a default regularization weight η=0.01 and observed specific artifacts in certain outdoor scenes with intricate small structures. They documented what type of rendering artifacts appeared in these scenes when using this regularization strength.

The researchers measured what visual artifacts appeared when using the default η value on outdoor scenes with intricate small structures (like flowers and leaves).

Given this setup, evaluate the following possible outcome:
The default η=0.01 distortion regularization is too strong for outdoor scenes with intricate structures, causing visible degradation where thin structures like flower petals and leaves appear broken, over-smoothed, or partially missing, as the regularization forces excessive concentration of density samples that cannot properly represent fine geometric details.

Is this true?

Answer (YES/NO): YES